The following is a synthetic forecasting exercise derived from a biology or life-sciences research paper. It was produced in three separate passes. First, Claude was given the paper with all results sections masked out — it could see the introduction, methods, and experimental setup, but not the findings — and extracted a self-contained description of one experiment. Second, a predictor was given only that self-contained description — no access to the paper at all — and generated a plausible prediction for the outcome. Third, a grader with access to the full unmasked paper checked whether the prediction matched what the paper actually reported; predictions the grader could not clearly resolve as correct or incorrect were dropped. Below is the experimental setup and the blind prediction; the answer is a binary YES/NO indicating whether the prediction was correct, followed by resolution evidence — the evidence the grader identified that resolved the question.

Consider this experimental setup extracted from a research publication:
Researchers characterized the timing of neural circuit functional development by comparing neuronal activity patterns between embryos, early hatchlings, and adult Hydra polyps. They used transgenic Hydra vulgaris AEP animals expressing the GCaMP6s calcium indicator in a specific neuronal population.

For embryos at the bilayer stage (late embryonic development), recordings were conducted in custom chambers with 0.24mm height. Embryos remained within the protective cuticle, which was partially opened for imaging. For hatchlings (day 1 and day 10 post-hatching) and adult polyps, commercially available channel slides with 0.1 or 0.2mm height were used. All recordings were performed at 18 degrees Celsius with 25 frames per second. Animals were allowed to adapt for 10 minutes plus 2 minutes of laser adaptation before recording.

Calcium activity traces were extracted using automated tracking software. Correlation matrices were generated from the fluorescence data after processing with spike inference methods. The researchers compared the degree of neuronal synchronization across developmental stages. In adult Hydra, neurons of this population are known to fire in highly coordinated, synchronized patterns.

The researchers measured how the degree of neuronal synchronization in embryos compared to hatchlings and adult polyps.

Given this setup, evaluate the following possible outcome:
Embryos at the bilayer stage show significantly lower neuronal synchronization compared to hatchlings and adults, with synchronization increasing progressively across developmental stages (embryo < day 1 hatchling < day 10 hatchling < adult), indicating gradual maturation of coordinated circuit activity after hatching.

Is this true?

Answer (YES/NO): NO